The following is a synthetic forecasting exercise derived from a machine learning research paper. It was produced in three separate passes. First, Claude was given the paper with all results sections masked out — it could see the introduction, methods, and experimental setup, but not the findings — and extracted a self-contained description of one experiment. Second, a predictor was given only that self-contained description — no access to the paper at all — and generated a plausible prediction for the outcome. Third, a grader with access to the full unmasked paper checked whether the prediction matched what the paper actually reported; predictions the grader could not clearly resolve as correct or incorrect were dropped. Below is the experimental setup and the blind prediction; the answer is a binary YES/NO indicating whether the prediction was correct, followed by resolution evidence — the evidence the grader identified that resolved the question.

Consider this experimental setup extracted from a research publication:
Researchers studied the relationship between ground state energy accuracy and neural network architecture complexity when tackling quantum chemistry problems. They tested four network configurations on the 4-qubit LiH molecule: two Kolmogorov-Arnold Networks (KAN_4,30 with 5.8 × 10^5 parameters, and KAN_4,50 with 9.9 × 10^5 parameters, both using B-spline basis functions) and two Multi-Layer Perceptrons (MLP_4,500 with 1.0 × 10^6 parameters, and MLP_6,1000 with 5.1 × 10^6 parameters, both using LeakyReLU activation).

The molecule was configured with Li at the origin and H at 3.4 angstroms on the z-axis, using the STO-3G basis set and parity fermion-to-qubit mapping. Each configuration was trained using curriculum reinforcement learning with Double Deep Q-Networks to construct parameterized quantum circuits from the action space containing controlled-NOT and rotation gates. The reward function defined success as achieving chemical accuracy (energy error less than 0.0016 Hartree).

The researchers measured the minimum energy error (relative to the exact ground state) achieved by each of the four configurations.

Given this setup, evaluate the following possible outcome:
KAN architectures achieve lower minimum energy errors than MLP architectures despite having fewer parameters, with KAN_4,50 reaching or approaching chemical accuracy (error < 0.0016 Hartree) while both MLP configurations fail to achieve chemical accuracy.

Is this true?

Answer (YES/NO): NO